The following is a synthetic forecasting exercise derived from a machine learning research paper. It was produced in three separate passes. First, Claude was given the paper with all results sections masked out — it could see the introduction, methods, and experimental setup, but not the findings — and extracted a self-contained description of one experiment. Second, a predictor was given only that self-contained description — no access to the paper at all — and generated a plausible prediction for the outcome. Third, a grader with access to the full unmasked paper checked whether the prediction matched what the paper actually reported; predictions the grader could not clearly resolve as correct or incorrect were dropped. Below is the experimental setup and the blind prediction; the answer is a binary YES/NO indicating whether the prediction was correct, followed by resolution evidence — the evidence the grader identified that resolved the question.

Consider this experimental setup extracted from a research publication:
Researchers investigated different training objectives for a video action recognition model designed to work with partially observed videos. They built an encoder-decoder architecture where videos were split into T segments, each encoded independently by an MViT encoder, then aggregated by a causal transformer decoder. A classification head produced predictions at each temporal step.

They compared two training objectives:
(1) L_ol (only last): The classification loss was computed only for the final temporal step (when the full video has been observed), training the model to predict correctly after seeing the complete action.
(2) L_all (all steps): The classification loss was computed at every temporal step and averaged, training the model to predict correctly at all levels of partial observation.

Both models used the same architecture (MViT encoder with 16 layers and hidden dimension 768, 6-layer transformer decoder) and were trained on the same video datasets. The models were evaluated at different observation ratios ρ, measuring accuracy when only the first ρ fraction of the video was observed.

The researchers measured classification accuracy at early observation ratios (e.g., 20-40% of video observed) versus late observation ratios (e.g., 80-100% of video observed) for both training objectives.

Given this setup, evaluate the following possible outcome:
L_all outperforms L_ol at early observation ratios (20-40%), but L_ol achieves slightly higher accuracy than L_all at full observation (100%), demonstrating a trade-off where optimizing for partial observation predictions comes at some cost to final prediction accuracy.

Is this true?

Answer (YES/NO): NO